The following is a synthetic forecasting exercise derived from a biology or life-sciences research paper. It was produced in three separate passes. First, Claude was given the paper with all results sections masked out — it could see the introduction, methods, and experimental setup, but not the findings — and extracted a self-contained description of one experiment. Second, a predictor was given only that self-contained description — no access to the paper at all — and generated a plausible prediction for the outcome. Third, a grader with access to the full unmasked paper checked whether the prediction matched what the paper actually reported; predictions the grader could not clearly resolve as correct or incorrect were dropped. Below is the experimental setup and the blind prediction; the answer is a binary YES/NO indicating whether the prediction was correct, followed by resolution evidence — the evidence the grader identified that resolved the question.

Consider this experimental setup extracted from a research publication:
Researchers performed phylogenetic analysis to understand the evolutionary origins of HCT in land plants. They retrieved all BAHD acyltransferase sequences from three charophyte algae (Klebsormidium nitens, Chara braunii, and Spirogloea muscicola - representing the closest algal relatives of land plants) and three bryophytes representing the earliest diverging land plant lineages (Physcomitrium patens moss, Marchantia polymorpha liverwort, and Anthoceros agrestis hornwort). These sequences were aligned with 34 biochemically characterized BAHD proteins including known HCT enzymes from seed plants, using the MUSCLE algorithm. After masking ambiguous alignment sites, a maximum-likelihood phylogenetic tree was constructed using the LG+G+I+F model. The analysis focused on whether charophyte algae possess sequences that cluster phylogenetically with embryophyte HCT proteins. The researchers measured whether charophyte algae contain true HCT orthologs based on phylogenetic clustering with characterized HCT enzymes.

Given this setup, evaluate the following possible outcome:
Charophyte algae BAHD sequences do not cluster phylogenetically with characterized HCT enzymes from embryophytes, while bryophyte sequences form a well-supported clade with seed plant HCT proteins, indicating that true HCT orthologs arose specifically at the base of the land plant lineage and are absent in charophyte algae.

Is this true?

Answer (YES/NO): YES